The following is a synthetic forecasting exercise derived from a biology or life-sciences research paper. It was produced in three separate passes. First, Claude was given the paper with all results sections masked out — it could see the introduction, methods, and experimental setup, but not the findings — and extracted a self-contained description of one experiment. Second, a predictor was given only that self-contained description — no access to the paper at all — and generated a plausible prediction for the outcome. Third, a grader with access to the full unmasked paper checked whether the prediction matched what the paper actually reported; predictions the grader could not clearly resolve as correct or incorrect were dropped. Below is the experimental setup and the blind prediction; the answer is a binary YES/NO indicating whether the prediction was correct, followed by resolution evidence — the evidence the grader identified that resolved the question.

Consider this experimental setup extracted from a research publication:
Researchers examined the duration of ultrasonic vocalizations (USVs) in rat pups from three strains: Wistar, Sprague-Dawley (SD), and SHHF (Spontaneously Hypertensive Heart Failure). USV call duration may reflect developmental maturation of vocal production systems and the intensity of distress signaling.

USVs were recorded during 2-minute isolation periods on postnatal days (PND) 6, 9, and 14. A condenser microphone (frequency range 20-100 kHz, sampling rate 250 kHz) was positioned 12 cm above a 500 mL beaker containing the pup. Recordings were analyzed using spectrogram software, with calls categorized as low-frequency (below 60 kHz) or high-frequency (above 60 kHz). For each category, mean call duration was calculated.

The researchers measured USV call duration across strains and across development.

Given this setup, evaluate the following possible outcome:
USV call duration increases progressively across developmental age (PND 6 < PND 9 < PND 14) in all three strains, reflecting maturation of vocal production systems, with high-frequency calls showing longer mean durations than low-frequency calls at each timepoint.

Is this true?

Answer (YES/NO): NO